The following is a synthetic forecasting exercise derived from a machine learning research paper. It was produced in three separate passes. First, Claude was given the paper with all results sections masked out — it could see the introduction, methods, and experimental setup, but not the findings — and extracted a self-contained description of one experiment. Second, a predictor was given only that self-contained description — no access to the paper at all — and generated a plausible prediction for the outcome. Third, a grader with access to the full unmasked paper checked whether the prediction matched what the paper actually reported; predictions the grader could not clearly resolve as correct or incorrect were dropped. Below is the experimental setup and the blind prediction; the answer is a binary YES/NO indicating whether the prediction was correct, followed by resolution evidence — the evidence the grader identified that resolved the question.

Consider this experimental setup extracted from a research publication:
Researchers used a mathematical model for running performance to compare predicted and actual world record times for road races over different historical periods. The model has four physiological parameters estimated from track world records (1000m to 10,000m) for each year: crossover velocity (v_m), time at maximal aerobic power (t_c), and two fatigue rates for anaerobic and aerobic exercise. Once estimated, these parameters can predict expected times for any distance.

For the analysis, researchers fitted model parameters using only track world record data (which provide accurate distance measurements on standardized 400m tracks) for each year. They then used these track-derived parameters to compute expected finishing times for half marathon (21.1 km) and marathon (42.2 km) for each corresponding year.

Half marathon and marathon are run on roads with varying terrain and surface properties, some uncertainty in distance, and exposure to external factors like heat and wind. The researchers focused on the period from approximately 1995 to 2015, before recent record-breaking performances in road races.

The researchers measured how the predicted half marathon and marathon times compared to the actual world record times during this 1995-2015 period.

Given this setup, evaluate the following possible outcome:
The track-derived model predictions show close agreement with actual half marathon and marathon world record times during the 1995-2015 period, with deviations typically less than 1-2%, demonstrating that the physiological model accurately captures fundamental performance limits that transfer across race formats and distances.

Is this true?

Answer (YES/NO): NO